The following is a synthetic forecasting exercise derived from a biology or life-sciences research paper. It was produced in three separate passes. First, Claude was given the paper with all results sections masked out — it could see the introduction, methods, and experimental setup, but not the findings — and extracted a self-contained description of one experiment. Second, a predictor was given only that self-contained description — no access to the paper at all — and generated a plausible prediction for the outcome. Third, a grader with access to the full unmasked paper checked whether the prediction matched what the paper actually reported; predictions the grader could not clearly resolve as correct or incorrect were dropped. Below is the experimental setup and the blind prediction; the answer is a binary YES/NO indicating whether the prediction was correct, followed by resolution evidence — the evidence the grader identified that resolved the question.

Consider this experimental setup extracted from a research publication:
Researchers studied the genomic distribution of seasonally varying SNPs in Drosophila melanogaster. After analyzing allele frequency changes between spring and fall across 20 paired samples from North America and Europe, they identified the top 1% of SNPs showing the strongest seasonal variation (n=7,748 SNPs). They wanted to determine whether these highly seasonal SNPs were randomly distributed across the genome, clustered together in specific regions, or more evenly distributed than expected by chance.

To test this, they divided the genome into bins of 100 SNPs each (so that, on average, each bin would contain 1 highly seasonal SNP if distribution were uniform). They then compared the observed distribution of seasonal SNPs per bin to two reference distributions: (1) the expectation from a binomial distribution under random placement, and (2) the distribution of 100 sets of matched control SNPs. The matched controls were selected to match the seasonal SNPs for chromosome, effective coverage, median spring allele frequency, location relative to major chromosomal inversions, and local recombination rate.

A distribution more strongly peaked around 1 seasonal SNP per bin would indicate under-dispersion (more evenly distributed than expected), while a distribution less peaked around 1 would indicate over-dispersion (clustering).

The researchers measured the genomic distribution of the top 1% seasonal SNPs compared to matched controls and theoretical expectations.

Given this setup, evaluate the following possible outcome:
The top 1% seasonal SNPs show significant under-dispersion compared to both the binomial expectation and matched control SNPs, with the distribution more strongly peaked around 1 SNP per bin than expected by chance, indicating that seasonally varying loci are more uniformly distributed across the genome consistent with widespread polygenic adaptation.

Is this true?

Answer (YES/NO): NO